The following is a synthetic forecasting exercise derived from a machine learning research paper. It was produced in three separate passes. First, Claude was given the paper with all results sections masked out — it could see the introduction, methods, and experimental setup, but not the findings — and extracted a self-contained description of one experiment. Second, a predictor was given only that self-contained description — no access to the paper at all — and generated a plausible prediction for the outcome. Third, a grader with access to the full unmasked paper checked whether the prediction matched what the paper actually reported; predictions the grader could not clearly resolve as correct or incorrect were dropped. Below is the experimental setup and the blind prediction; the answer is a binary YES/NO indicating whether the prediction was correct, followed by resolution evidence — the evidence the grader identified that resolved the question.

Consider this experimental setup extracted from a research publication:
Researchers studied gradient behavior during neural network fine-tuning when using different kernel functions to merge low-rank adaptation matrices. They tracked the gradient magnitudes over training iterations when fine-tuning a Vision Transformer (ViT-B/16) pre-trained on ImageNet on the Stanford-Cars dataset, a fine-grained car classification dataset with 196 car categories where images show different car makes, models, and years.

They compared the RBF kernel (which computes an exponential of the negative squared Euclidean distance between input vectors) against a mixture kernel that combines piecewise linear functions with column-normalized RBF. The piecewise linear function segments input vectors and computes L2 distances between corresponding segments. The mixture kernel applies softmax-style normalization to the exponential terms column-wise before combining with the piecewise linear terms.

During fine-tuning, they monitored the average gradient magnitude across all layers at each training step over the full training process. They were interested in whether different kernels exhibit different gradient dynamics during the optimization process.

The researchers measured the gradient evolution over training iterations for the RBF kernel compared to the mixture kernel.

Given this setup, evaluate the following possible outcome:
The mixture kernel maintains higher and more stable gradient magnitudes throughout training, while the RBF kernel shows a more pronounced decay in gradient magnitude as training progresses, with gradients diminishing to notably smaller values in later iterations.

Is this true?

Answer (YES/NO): YES